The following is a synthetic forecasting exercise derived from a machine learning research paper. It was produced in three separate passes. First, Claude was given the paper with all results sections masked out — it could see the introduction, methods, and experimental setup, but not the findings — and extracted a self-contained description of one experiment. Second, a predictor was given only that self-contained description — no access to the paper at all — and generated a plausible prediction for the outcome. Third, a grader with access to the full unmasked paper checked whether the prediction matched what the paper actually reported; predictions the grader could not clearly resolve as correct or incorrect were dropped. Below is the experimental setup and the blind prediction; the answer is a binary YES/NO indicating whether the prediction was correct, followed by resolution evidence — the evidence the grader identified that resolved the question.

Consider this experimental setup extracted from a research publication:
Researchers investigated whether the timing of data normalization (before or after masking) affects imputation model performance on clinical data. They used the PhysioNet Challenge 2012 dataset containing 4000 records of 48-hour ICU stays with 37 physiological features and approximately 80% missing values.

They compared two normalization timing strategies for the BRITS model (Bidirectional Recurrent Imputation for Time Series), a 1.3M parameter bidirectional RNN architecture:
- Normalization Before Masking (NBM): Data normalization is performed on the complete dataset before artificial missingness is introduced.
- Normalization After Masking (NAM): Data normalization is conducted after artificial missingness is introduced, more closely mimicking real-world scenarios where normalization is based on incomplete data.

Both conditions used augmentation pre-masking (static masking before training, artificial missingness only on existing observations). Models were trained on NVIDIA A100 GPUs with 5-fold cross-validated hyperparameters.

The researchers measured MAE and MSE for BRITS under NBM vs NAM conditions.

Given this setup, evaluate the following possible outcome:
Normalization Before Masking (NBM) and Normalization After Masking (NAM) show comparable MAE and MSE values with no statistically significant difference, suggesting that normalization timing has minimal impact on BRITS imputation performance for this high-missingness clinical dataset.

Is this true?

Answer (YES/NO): YES